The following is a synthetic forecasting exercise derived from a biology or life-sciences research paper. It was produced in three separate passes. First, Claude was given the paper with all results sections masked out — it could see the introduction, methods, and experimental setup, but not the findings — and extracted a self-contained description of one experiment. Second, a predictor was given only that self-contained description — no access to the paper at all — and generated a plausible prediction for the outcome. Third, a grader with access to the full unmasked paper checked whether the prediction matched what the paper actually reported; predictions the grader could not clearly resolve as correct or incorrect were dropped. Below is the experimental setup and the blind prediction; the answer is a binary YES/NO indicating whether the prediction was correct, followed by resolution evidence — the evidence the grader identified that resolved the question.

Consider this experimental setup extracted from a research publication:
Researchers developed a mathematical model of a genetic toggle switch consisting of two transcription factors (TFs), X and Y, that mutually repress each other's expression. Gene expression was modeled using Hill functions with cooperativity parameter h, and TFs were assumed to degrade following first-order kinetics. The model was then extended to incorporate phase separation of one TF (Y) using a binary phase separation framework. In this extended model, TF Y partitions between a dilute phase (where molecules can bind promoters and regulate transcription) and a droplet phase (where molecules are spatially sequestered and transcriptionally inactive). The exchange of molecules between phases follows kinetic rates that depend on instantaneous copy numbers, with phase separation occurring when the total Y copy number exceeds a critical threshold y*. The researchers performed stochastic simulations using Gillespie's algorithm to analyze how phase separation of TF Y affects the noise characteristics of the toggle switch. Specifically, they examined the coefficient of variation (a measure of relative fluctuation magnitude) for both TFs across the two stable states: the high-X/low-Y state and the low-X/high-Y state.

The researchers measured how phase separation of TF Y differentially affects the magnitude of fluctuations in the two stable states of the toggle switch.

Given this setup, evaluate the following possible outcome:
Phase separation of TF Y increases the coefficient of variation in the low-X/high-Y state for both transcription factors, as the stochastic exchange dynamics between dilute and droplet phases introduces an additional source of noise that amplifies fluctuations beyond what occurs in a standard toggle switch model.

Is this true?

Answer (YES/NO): NO